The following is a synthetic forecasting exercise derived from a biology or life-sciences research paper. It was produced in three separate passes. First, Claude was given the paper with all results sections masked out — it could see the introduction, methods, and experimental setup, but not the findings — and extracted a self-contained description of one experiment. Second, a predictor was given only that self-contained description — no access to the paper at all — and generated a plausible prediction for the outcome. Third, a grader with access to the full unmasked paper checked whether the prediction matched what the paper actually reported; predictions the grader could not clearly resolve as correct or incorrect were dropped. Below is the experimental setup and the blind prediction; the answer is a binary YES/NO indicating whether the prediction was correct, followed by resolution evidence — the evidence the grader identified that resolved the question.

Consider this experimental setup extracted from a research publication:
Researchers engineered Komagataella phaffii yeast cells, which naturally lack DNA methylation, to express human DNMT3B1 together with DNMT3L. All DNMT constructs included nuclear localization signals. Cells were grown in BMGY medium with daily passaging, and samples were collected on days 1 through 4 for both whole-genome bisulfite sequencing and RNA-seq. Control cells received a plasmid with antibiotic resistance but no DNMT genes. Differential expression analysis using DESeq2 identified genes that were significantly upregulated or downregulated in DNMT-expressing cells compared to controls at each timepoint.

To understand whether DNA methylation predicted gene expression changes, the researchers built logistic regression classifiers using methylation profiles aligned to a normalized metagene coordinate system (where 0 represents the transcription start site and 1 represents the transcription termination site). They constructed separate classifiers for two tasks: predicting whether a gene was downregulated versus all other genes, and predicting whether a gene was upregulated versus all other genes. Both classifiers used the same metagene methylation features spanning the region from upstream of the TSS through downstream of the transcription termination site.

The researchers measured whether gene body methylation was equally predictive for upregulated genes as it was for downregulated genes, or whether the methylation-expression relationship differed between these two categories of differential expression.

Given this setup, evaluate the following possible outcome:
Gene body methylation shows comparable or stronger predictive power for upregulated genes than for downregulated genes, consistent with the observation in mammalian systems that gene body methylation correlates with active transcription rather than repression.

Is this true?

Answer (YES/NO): NO